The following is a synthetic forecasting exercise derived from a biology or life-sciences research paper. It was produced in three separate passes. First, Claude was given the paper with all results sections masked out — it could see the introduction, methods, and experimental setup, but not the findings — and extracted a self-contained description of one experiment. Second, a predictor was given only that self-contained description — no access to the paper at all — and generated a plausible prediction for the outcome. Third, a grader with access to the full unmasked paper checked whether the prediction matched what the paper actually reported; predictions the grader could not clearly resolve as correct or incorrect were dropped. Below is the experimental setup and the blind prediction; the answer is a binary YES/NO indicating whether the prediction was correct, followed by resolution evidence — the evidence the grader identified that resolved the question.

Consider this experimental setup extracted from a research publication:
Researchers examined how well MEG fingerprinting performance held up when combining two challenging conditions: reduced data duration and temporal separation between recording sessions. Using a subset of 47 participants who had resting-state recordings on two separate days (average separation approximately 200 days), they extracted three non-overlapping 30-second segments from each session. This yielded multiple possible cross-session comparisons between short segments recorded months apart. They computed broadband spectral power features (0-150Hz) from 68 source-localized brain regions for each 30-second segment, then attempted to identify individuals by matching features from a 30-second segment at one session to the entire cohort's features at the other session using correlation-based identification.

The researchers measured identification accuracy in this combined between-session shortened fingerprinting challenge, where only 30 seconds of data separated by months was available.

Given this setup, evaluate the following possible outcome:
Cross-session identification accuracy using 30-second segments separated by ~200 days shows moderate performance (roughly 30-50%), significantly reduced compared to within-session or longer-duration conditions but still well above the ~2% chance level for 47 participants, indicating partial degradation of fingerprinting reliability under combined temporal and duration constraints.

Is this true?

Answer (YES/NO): NO